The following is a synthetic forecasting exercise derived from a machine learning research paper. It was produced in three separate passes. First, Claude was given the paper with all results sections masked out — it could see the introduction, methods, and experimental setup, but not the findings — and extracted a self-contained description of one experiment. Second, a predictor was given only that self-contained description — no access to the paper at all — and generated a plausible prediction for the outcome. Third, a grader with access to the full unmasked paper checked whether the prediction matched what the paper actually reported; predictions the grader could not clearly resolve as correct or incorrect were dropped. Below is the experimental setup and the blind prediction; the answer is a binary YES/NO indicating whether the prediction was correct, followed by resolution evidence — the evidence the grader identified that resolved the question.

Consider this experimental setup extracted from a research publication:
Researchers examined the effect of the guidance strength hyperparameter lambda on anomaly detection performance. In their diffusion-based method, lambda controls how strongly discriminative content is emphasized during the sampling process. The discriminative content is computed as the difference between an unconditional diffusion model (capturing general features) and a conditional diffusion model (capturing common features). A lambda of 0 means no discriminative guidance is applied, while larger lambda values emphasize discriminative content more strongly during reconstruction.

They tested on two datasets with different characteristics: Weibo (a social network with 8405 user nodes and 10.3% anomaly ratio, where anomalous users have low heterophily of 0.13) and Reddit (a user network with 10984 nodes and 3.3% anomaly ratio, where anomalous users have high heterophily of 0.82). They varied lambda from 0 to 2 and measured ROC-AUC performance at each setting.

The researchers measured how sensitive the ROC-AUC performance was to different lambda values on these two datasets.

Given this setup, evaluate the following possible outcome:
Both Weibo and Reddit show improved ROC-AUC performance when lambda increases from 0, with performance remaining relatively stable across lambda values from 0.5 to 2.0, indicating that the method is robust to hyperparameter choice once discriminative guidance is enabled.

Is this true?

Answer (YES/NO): NO